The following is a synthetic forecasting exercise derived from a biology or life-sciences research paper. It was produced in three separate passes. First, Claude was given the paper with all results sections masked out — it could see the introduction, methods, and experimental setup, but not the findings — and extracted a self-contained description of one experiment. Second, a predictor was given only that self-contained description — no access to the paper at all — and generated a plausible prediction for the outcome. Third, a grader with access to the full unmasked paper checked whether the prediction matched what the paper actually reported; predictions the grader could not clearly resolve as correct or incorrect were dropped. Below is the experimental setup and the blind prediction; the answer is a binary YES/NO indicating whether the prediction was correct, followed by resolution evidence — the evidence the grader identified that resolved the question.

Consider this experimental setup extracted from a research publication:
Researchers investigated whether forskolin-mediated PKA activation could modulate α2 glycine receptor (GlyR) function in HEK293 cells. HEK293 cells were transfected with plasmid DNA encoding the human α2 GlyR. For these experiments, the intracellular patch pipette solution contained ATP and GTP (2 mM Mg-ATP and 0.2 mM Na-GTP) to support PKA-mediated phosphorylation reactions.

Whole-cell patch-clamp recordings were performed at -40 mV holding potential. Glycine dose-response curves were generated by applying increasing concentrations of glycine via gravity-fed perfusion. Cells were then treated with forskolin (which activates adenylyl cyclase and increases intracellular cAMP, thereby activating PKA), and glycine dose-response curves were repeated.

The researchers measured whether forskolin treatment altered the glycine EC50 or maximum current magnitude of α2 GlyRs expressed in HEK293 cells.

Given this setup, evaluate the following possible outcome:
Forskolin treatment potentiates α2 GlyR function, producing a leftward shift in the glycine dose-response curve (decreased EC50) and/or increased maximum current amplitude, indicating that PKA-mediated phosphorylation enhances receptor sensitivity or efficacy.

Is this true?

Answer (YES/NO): NO